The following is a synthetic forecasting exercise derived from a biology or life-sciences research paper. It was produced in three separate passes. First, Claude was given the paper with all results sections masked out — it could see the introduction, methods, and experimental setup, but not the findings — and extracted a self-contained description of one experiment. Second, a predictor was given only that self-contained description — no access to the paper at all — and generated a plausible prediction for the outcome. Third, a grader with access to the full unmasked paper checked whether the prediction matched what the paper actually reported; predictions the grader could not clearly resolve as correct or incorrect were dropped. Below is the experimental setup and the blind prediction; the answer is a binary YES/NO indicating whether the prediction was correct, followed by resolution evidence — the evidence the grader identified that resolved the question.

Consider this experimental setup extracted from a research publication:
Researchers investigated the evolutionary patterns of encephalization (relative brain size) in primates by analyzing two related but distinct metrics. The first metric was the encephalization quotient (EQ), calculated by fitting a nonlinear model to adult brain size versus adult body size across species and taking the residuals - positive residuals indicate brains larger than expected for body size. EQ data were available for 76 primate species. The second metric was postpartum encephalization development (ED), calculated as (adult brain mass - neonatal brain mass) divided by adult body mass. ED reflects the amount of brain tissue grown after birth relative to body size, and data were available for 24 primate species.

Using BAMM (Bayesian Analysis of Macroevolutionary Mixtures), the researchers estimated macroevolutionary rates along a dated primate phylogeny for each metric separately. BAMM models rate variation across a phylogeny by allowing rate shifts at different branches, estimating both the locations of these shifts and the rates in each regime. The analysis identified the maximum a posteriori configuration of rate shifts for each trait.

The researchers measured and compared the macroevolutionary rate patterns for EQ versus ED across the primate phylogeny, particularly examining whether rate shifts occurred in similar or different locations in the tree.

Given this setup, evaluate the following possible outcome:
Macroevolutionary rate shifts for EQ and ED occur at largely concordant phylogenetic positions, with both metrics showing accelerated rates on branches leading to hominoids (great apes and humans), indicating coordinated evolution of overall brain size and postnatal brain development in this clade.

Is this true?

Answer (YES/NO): YES